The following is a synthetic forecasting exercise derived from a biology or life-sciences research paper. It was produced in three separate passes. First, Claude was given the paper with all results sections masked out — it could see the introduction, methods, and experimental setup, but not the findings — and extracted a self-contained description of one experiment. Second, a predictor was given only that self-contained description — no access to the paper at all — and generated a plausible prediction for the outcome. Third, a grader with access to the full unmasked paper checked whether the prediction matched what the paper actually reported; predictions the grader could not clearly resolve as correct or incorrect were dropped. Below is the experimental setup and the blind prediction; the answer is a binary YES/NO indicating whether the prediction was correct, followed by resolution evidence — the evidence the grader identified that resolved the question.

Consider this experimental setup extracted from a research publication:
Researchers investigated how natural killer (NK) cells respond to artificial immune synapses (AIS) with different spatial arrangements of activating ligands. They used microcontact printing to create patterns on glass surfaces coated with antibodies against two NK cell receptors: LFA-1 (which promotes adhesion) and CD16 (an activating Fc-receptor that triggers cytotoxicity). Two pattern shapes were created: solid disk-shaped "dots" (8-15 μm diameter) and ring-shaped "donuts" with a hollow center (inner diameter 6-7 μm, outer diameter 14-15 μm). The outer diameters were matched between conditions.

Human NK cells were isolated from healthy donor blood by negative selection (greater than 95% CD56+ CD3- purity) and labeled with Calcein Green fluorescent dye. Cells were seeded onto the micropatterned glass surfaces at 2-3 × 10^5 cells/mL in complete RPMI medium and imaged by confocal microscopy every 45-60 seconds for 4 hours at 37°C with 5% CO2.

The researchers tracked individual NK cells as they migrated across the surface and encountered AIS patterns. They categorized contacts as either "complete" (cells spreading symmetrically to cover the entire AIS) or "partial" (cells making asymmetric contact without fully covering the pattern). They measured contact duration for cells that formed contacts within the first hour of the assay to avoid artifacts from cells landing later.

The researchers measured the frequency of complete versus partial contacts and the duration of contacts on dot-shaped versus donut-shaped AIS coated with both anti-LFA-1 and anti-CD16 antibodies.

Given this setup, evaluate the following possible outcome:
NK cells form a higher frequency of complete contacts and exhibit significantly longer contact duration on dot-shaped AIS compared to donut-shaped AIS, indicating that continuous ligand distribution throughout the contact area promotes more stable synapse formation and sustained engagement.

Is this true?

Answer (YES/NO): YES